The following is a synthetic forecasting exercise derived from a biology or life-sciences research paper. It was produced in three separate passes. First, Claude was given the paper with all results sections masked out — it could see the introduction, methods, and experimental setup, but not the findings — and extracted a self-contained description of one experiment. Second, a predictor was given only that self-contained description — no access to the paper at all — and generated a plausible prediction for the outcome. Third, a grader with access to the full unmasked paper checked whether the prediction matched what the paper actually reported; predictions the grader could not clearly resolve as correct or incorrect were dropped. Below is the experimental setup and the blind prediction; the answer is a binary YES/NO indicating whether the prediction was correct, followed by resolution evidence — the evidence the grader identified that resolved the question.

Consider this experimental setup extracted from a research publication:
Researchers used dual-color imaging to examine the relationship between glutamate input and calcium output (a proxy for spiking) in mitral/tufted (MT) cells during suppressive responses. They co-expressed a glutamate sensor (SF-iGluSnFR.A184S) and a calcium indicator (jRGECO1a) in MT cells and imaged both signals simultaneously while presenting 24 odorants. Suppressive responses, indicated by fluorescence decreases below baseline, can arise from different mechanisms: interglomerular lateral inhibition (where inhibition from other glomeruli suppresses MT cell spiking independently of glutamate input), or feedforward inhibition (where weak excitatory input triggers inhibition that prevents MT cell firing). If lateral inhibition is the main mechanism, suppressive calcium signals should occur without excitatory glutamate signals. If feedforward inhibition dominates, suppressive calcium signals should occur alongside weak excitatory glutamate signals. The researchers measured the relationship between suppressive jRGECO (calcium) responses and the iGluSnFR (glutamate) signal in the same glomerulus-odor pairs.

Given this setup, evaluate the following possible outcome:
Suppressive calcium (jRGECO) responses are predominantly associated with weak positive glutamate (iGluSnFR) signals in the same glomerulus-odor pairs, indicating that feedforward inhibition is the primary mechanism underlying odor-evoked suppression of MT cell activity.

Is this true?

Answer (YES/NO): NO